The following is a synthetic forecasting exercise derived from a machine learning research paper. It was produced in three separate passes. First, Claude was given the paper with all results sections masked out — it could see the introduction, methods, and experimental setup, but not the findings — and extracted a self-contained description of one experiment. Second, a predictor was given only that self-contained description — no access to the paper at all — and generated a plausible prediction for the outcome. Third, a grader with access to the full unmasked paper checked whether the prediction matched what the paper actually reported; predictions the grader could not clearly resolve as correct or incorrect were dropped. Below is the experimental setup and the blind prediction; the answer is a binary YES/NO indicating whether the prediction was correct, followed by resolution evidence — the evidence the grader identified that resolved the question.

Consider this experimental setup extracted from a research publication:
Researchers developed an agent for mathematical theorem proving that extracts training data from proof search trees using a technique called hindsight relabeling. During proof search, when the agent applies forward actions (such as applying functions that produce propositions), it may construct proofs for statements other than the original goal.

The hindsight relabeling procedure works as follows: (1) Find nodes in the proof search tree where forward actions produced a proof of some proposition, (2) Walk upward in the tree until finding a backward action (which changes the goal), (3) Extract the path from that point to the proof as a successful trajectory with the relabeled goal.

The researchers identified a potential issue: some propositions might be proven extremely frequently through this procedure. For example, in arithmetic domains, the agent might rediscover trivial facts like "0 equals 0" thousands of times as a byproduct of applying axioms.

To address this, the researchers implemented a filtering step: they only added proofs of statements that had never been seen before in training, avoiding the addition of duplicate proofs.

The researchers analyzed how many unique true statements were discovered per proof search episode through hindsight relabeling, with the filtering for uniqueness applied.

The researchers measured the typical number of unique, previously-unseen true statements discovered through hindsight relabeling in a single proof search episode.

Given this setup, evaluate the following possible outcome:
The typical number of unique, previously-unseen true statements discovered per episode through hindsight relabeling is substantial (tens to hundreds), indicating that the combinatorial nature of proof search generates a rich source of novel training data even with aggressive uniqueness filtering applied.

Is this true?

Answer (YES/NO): YES